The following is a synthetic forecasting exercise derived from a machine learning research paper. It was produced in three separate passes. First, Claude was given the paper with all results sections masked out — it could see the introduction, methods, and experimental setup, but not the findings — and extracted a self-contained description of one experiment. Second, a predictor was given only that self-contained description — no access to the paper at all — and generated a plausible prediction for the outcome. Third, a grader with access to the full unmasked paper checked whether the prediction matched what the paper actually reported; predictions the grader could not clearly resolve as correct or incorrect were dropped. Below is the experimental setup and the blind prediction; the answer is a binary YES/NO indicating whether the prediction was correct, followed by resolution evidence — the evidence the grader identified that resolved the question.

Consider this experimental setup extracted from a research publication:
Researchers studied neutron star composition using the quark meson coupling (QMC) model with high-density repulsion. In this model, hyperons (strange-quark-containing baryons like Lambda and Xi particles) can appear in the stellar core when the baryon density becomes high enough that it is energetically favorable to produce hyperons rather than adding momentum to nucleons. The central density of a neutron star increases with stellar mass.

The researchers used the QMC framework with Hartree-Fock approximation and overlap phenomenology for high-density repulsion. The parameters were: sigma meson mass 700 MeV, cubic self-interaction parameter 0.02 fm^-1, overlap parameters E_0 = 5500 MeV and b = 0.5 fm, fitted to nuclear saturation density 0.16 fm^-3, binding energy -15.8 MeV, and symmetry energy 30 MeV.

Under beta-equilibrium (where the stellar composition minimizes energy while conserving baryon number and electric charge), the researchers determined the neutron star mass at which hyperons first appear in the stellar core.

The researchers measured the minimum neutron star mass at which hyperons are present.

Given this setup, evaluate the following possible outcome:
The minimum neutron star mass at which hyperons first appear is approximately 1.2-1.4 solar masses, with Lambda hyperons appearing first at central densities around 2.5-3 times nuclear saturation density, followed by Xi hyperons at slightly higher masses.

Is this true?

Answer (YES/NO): NO